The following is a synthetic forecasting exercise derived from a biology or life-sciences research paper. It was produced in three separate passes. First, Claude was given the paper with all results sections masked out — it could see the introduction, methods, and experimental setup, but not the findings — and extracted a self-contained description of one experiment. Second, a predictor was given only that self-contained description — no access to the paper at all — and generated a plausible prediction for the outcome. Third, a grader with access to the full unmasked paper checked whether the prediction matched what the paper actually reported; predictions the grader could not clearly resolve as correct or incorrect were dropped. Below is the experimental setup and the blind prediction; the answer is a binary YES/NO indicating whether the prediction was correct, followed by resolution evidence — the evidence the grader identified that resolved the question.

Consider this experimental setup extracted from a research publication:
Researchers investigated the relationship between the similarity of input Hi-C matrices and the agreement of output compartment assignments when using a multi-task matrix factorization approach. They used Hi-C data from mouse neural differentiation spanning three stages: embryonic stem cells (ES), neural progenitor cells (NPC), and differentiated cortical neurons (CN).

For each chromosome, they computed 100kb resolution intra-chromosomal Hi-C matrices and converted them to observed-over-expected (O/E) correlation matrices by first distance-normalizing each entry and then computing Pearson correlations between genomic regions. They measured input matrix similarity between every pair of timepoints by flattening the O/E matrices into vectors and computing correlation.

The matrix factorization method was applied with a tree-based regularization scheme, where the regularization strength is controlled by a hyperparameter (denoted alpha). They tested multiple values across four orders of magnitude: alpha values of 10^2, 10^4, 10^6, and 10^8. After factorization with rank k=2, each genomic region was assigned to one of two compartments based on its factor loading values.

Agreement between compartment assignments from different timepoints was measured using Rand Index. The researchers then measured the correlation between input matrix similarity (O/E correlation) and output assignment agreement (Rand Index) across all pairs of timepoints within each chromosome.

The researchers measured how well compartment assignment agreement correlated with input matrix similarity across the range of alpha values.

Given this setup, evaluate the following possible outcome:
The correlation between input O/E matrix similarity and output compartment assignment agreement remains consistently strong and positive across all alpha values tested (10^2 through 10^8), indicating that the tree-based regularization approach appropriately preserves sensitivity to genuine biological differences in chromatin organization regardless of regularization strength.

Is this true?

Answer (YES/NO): YES